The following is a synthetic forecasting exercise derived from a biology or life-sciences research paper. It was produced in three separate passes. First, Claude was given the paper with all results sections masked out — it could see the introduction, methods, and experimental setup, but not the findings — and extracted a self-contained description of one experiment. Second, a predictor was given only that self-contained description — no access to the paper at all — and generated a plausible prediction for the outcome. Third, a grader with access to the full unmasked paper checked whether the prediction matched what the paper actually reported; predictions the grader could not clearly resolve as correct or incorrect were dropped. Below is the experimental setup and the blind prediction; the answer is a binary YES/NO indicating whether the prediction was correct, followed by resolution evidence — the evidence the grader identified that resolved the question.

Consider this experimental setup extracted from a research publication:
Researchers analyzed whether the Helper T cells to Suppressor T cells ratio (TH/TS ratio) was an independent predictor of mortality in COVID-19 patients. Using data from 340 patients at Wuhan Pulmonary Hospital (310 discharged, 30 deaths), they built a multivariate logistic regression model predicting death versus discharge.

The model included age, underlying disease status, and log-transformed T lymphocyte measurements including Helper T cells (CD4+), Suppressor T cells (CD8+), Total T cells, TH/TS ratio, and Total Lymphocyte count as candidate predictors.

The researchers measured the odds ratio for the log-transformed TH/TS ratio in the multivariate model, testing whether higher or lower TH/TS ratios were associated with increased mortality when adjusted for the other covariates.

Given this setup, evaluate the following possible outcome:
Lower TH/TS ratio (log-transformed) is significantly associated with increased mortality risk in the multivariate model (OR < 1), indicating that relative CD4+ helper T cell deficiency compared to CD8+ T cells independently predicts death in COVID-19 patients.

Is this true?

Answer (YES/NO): NO